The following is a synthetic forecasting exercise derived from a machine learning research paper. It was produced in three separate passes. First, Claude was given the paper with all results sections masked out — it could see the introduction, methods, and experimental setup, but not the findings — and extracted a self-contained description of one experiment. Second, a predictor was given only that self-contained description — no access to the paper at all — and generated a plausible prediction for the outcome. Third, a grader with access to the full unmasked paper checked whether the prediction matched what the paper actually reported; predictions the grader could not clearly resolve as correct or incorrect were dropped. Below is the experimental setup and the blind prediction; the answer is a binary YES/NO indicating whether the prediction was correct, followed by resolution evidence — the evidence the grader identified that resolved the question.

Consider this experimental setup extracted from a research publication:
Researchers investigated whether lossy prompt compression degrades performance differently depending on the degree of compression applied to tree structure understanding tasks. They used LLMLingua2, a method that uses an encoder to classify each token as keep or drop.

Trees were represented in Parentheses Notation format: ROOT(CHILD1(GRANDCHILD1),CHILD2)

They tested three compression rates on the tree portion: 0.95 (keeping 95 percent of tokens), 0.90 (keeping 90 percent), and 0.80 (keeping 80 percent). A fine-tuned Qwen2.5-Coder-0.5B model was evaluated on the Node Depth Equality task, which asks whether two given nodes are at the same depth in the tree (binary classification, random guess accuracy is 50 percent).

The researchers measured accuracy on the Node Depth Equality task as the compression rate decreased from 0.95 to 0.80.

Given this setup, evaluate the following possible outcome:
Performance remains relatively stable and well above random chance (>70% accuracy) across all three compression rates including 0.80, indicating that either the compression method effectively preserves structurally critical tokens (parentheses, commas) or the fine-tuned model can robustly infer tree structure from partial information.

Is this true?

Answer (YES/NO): NO